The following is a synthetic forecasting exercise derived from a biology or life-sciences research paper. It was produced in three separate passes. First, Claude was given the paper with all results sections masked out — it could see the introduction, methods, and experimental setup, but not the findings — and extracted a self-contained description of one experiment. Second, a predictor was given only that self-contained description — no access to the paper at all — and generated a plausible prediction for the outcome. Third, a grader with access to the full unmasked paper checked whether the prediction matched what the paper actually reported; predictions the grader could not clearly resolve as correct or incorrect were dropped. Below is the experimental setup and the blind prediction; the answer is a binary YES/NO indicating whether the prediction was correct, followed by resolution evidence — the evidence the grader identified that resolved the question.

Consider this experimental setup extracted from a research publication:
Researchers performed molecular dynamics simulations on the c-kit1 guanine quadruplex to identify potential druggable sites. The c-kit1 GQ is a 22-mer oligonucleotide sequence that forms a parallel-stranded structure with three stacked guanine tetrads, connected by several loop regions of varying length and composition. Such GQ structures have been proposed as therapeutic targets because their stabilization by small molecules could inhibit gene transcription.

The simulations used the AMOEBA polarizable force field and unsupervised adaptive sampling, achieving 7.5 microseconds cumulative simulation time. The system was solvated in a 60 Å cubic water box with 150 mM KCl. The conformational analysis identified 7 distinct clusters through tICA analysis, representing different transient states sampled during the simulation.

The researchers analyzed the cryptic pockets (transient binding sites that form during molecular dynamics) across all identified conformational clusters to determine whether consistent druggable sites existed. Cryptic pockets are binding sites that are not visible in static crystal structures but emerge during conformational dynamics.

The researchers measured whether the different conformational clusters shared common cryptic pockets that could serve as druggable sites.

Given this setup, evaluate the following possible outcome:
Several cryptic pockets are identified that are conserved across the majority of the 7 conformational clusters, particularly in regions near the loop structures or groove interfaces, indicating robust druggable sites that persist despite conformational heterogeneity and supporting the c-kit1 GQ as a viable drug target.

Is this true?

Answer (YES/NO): YES